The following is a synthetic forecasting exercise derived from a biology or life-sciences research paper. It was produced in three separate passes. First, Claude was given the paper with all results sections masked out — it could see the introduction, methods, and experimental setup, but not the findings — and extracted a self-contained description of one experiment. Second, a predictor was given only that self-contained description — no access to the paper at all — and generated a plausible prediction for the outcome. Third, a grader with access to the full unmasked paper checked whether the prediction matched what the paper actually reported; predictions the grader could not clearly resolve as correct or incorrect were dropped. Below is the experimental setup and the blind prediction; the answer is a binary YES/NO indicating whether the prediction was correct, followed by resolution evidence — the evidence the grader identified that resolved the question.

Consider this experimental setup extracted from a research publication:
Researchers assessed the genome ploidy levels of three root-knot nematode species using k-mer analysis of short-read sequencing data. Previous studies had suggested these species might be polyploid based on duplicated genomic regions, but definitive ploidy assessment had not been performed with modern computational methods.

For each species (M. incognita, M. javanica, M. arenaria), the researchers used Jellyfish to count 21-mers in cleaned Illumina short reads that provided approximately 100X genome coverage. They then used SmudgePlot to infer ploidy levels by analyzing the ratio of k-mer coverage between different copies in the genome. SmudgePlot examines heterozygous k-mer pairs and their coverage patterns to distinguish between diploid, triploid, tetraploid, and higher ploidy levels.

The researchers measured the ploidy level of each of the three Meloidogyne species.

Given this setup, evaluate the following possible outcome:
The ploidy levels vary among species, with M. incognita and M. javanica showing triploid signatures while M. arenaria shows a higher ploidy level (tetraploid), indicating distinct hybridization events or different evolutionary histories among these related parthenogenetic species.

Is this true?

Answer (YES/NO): NO